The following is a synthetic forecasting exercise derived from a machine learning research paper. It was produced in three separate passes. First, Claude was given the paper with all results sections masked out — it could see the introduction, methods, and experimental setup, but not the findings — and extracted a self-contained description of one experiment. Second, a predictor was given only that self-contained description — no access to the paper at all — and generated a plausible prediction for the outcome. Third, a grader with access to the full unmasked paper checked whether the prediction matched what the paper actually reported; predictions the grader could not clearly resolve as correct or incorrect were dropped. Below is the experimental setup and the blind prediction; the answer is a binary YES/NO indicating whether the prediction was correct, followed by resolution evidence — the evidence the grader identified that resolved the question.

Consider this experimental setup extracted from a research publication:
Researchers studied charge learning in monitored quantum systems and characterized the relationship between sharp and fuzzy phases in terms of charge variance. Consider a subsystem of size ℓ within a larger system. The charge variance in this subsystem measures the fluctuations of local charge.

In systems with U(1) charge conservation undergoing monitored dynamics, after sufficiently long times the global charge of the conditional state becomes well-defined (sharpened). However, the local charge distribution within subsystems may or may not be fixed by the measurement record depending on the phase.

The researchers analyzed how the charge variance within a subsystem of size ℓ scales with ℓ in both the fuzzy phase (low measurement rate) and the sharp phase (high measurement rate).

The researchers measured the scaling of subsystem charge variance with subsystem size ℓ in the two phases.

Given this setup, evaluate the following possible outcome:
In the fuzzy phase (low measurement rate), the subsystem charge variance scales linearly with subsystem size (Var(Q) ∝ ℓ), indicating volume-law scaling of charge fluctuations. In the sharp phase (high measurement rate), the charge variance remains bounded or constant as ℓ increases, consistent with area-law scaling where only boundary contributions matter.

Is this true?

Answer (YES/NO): NO